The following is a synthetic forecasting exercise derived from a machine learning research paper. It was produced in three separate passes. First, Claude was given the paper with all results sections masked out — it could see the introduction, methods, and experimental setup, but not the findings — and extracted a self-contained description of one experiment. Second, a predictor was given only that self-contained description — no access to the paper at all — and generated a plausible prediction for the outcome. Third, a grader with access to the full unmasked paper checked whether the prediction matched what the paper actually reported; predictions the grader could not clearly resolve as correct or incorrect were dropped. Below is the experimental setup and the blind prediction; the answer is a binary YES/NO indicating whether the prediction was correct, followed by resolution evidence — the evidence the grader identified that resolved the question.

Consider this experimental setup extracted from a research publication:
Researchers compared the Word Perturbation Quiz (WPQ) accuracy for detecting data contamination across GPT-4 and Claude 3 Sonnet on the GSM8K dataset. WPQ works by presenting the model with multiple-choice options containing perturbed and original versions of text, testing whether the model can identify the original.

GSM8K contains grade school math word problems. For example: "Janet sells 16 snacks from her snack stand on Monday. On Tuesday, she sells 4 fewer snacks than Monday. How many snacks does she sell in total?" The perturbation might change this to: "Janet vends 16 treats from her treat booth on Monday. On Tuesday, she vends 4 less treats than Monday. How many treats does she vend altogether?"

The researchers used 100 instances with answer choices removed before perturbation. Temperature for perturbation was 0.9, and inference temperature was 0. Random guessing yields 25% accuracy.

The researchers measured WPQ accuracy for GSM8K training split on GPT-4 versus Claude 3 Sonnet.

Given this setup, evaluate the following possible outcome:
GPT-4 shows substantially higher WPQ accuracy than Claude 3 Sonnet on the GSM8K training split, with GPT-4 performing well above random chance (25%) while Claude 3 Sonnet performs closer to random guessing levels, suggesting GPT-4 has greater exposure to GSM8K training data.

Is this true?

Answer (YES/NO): NO